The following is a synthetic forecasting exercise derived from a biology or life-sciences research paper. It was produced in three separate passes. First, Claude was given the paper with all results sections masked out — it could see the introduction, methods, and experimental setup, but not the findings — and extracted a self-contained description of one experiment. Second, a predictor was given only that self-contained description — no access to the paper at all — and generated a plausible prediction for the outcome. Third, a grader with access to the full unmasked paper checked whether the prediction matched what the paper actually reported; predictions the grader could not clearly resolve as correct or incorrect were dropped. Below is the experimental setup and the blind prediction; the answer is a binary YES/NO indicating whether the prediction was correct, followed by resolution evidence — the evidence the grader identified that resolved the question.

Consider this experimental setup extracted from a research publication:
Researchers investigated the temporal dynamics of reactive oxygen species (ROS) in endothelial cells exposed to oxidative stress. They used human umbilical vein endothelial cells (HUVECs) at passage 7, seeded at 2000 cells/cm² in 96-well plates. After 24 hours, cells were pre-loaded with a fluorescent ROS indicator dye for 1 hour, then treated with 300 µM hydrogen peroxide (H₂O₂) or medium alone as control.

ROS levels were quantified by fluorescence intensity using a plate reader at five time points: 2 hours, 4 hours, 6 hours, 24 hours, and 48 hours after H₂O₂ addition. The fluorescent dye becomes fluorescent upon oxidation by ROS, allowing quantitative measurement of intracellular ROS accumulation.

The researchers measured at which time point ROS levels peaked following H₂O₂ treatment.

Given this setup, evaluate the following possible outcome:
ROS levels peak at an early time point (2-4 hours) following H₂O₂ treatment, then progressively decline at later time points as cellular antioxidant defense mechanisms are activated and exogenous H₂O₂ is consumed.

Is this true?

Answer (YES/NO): NO